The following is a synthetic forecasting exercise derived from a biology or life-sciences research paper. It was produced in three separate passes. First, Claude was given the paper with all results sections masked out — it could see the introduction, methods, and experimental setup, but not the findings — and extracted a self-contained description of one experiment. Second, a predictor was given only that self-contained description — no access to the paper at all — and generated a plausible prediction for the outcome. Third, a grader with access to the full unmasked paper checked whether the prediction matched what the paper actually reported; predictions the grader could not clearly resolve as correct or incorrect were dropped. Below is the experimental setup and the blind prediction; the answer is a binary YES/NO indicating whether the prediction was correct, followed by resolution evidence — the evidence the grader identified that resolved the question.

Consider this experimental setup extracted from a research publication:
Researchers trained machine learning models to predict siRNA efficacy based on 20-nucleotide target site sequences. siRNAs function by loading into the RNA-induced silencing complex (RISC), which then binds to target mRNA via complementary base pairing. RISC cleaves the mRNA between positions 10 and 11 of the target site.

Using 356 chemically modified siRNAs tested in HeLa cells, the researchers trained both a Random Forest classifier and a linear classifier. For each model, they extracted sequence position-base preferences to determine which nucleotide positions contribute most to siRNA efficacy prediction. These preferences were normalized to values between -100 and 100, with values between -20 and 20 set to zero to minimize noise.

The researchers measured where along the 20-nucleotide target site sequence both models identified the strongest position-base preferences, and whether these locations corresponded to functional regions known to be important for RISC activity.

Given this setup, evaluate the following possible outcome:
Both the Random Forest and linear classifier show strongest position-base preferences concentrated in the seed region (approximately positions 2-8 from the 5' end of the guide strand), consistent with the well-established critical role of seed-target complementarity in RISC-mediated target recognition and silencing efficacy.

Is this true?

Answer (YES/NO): NO